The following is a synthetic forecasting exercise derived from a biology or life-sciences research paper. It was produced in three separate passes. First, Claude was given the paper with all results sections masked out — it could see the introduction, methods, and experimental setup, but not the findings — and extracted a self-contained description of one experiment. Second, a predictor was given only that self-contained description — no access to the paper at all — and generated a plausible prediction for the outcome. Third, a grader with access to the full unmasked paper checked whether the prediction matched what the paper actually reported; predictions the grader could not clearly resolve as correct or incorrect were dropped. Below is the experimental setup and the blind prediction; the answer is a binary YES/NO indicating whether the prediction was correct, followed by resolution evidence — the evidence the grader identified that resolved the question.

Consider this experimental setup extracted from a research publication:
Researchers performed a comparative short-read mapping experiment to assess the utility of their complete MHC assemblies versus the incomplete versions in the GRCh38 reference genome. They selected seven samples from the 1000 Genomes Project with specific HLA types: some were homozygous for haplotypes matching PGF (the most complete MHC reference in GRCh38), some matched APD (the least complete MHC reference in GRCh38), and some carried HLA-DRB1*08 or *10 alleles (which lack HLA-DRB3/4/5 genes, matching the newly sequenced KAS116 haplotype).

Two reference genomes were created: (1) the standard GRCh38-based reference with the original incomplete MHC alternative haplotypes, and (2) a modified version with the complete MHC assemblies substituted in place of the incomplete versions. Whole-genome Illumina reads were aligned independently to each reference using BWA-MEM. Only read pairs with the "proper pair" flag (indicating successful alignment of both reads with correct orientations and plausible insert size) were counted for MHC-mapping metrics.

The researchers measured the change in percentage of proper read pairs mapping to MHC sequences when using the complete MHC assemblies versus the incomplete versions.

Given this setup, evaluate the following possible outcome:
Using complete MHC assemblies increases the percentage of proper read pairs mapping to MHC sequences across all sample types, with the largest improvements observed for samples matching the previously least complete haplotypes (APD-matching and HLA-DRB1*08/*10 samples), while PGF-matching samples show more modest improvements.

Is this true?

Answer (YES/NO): YES